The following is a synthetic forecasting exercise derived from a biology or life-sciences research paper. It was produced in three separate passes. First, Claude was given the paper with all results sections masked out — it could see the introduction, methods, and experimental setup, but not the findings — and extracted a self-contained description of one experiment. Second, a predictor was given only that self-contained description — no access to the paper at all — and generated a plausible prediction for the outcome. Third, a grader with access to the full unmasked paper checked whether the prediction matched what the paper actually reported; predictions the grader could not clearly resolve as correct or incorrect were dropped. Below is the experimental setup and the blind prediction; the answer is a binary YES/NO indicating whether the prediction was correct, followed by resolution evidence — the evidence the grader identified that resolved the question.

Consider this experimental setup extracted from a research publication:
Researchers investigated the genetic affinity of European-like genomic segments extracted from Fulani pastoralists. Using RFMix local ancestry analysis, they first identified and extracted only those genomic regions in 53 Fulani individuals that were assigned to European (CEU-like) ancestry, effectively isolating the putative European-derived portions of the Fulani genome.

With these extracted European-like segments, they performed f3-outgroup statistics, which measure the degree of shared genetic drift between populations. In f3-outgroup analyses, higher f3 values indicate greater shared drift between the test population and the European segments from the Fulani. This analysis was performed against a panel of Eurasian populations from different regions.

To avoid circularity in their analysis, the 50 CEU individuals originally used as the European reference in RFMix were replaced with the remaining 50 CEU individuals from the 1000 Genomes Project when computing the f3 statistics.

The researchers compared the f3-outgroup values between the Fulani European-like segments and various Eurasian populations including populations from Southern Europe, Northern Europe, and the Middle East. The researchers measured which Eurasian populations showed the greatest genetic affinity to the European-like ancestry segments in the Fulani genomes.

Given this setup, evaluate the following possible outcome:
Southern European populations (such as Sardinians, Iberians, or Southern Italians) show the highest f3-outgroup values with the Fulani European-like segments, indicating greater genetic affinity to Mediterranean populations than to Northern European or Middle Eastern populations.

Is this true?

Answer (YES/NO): YES